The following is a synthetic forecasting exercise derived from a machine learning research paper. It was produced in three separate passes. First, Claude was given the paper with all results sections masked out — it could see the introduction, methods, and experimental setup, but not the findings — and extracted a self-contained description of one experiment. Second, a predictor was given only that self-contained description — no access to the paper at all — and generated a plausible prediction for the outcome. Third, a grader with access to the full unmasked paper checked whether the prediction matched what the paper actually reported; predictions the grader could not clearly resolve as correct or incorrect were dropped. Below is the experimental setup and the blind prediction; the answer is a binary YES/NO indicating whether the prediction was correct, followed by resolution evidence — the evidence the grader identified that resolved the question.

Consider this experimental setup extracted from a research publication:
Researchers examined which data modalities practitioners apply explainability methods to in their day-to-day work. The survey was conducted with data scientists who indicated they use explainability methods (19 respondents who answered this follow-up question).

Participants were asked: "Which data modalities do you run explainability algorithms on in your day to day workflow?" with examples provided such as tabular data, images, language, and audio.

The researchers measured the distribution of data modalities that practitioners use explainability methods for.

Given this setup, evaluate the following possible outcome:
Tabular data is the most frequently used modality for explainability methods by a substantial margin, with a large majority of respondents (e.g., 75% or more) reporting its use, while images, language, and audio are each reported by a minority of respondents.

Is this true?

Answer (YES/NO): NO